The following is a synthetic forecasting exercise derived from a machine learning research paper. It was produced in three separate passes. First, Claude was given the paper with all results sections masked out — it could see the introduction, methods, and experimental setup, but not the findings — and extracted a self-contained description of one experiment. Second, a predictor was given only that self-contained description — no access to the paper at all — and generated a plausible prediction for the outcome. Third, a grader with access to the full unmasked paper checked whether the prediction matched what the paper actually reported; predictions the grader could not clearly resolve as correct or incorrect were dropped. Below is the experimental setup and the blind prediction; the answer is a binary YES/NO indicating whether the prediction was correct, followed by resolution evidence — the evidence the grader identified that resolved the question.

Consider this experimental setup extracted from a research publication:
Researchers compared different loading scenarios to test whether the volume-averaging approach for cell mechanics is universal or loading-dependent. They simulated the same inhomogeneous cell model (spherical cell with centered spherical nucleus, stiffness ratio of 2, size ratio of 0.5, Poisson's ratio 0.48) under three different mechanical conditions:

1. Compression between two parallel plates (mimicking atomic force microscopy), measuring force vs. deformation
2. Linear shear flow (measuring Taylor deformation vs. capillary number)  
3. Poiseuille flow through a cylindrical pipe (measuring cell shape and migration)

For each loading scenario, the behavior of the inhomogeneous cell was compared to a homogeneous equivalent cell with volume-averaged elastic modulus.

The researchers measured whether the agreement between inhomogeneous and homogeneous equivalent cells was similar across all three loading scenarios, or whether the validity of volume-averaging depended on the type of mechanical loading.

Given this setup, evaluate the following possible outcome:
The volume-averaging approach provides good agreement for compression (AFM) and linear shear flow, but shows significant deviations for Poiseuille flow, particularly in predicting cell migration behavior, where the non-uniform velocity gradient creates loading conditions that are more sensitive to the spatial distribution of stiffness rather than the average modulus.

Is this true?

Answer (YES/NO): NO